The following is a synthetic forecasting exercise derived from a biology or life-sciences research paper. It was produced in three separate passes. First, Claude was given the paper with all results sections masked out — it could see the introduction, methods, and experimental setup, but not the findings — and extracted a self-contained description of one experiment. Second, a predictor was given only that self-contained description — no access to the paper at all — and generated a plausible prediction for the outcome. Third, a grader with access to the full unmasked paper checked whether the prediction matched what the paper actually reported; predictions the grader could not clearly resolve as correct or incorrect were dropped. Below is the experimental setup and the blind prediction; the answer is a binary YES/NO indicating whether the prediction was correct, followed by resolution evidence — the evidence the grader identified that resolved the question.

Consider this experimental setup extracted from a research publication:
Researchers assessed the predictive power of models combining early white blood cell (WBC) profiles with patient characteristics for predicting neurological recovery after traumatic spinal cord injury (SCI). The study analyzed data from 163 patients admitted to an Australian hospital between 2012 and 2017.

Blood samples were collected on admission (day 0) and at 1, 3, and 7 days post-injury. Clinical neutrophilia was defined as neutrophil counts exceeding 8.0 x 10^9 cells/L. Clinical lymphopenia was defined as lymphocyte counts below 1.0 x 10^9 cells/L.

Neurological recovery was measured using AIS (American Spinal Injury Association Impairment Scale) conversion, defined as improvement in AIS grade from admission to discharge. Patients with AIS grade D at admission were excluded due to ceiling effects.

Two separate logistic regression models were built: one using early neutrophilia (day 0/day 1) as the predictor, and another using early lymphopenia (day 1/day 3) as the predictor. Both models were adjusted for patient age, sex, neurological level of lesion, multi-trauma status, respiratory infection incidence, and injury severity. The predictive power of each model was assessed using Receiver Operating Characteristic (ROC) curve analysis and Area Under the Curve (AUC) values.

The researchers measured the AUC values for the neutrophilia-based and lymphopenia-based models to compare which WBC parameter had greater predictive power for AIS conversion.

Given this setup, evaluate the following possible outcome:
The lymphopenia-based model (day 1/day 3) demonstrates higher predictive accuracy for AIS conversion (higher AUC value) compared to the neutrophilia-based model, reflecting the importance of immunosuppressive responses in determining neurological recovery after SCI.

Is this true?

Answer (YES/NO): YES